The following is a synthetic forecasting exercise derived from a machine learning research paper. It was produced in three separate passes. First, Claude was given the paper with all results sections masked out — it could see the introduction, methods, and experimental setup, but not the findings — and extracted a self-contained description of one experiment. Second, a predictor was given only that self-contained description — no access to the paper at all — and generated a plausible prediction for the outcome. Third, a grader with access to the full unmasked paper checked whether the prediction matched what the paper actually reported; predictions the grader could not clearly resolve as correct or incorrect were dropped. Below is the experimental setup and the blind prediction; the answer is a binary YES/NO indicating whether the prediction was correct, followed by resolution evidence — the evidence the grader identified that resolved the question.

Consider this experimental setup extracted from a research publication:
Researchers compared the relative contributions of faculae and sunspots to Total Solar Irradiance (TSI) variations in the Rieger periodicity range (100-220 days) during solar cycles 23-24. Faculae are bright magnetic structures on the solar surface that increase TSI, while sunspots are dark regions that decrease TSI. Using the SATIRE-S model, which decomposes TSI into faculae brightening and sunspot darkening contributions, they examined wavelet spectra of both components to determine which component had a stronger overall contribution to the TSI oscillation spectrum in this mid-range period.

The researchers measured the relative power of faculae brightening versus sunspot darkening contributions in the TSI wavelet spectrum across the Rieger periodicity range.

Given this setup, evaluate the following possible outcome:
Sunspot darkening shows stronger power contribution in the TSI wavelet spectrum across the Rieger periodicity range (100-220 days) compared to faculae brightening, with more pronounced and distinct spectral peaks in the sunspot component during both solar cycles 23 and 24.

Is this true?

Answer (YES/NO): YES